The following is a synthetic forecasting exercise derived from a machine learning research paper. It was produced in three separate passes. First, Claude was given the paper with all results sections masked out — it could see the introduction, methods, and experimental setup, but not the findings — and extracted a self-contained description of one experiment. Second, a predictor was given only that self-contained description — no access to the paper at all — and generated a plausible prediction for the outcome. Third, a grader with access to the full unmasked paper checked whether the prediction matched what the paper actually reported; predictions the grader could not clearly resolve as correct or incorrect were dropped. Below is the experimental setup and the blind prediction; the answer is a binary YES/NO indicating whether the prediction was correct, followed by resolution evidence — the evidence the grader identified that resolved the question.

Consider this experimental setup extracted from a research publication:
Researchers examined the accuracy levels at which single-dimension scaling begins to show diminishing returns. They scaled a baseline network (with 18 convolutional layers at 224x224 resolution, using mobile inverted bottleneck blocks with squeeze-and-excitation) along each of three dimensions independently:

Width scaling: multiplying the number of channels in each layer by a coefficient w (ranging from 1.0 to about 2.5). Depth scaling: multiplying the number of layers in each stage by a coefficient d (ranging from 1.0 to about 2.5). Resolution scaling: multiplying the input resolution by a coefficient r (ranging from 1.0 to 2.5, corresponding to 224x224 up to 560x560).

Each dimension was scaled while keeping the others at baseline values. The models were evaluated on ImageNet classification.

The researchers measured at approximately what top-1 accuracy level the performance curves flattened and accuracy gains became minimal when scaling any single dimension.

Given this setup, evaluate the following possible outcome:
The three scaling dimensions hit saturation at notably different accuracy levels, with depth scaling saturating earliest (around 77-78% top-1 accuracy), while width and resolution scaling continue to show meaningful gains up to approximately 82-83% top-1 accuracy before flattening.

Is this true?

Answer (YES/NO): NO